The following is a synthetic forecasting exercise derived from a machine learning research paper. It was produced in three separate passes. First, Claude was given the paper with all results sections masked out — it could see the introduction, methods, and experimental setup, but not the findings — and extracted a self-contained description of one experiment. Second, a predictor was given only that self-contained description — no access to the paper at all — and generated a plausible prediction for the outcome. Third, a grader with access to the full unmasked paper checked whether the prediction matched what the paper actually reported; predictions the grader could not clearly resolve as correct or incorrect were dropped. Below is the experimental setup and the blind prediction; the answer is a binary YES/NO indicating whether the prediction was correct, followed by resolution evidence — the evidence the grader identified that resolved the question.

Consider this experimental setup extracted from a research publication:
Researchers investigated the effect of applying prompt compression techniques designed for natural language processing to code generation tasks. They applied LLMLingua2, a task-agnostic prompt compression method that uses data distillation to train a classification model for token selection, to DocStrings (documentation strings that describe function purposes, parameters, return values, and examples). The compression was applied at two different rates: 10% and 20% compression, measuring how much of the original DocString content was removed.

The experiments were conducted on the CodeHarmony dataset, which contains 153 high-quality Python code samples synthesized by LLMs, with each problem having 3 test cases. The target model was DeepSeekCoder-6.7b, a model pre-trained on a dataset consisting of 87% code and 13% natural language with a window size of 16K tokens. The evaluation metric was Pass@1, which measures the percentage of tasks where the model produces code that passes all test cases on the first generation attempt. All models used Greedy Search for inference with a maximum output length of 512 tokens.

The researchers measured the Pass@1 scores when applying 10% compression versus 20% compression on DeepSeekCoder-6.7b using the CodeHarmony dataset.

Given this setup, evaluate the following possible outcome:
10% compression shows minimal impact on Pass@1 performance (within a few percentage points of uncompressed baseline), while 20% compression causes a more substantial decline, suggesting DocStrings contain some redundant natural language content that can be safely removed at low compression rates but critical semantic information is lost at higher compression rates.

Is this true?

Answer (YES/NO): NO